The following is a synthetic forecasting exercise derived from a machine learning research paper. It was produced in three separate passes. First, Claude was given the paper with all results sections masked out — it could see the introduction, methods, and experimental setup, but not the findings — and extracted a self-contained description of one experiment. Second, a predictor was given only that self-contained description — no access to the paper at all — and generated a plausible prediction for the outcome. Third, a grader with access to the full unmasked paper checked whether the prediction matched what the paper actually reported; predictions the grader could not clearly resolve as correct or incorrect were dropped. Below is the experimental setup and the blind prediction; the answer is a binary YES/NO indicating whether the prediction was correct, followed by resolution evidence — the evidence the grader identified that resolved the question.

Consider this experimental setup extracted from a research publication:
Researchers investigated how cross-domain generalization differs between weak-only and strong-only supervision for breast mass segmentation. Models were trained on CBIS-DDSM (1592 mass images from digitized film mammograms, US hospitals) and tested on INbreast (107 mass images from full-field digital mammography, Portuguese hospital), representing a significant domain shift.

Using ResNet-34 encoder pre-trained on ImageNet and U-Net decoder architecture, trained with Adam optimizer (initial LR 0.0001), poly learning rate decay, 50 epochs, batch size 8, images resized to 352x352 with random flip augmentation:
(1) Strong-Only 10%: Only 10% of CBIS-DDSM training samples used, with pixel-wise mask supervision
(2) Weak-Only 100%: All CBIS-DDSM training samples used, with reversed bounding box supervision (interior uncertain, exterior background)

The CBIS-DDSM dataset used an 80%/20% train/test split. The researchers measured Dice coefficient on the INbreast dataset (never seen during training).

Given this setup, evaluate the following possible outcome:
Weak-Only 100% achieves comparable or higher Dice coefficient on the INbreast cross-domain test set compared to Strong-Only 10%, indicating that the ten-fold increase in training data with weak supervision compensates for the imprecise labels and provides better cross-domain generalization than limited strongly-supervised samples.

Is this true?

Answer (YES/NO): YES